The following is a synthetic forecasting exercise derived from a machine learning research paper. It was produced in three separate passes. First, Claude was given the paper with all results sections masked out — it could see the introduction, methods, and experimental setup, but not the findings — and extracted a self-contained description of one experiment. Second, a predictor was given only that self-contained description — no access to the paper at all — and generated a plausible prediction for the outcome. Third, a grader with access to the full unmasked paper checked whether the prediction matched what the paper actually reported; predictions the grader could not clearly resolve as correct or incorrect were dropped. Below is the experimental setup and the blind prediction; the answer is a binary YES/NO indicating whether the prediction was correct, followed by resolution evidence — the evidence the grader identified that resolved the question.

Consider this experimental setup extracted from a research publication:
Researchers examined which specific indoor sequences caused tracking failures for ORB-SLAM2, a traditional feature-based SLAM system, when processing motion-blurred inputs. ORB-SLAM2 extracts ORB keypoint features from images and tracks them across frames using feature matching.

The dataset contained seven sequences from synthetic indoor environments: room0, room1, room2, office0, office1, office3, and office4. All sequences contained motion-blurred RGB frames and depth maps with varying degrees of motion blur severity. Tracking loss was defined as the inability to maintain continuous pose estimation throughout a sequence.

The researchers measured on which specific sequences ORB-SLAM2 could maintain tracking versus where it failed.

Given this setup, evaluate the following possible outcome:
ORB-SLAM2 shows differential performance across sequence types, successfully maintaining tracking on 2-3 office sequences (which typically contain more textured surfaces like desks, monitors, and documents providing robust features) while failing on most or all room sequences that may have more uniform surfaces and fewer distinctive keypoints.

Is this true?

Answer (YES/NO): NO